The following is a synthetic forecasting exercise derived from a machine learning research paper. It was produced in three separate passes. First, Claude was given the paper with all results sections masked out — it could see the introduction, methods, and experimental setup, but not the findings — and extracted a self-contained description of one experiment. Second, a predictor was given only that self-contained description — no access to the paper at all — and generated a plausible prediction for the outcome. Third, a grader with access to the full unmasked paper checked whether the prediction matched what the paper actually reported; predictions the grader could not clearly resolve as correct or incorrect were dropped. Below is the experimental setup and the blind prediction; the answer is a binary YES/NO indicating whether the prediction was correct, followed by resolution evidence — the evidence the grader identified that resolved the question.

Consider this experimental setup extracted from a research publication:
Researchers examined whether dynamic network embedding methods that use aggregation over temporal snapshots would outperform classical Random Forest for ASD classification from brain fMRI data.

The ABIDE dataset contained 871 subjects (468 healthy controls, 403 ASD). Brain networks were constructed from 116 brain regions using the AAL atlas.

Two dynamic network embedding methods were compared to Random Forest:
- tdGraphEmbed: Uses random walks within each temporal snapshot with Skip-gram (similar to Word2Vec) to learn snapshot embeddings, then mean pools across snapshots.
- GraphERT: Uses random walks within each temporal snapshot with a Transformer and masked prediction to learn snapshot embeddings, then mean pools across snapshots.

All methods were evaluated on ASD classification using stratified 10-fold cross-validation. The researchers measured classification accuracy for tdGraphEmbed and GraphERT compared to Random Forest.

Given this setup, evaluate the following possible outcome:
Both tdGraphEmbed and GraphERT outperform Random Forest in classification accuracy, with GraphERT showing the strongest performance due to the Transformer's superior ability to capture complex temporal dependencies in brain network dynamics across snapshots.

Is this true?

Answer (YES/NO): YES